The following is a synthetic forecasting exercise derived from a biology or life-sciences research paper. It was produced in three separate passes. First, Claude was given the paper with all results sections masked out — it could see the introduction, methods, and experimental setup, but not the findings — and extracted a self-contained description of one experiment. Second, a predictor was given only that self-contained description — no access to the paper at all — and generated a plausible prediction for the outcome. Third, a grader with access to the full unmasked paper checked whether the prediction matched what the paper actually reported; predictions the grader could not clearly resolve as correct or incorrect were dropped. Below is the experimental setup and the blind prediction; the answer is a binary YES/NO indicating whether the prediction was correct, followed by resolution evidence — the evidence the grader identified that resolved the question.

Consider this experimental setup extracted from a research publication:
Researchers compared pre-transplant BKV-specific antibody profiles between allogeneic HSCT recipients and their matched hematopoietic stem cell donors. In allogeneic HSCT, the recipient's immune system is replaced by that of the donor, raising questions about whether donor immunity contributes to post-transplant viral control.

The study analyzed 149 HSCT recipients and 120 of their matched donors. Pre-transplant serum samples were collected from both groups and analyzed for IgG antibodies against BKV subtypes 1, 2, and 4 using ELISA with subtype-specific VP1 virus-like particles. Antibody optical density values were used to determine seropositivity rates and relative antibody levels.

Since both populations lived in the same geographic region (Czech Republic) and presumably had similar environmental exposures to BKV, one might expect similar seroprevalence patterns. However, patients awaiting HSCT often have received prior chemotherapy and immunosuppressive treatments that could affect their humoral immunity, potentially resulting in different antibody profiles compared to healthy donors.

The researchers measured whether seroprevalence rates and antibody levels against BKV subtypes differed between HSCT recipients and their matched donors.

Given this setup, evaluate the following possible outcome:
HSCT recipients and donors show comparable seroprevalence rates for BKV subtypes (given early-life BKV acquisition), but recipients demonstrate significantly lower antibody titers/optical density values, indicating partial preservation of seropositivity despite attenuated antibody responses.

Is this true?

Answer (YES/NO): NO